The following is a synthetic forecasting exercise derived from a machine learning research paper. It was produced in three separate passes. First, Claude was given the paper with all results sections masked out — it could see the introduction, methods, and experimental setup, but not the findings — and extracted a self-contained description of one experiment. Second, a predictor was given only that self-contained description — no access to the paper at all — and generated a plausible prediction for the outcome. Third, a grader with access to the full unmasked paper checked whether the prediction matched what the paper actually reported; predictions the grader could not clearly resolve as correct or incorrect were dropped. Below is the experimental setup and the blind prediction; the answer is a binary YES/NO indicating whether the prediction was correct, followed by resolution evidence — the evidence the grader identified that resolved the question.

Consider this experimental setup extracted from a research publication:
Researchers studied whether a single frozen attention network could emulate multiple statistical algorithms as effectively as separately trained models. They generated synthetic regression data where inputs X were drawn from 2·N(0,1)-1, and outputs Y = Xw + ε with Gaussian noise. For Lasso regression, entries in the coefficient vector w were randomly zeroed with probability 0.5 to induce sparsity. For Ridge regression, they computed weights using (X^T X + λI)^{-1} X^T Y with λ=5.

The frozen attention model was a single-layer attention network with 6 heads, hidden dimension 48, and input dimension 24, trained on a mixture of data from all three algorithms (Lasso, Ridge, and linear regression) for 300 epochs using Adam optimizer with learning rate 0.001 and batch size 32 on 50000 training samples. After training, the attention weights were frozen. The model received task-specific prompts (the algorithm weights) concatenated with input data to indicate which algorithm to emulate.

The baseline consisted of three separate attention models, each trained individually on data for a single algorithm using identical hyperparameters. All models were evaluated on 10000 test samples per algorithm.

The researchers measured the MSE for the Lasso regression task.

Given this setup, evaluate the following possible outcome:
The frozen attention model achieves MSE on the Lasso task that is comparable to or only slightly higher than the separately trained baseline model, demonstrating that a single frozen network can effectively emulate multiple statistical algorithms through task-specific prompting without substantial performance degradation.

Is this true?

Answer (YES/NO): YES